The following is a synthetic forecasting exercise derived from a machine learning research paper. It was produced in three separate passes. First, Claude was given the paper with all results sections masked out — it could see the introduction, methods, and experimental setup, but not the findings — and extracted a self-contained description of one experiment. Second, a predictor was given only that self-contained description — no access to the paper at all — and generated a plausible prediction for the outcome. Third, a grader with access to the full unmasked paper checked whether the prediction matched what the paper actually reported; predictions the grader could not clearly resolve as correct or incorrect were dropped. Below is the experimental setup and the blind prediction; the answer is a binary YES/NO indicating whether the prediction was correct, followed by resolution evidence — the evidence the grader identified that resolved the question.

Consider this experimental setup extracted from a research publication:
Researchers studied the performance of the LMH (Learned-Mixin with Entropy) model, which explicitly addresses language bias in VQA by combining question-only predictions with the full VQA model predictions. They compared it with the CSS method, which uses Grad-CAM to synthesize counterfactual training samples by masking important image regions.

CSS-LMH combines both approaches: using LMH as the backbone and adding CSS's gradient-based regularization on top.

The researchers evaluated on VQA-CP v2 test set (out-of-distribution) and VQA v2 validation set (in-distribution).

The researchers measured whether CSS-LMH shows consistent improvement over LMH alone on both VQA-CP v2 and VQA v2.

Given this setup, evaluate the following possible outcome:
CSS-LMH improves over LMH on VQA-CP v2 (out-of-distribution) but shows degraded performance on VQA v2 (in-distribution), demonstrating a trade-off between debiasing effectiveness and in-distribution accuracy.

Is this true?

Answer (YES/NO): YES